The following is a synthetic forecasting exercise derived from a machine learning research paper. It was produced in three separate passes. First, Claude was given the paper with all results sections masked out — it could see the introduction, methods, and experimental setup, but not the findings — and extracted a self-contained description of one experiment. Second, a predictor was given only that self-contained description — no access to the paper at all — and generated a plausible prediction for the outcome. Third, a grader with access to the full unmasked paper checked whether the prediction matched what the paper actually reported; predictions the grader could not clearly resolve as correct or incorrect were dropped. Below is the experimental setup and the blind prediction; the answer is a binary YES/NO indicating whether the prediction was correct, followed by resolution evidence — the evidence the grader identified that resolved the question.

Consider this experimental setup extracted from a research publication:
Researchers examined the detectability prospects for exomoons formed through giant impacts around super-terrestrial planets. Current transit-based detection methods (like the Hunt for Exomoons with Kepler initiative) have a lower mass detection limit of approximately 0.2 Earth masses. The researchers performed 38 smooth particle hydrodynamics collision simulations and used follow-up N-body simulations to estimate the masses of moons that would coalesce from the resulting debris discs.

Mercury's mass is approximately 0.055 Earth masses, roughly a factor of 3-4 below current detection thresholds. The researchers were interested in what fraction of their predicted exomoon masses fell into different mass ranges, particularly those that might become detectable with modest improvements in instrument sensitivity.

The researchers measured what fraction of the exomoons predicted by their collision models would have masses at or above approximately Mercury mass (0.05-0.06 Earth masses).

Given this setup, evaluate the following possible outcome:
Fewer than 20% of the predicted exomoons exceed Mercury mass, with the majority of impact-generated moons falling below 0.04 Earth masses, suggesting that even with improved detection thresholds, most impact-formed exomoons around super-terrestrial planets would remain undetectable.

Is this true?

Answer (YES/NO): NO